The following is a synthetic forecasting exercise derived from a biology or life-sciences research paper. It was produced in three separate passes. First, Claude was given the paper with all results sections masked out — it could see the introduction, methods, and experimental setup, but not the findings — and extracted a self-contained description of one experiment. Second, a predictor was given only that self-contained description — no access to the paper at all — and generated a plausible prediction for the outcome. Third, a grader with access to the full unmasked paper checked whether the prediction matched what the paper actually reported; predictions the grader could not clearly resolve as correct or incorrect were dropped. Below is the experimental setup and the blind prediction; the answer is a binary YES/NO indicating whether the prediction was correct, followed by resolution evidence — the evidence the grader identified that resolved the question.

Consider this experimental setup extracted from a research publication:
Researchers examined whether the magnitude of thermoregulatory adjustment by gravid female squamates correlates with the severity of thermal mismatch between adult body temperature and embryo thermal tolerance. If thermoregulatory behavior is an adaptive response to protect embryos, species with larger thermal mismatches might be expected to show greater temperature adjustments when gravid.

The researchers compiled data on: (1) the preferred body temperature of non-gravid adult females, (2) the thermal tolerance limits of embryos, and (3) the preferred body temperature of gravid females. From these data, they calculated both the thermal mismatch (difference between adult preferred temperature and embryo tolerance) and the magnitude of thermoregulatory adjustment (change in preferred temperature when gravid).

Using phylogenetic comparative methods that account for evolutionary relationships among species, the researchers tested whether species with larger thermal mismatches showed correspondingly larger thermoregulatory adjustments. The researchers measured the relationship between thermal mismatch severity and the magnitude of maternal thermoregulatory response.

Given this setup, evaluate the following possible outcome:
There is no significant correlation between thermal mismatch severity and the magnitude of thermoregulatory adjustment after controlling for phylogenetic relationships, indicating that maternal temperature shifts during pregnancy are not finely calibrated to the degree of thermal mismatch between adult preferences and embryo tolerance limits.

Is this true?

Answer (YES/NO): NO